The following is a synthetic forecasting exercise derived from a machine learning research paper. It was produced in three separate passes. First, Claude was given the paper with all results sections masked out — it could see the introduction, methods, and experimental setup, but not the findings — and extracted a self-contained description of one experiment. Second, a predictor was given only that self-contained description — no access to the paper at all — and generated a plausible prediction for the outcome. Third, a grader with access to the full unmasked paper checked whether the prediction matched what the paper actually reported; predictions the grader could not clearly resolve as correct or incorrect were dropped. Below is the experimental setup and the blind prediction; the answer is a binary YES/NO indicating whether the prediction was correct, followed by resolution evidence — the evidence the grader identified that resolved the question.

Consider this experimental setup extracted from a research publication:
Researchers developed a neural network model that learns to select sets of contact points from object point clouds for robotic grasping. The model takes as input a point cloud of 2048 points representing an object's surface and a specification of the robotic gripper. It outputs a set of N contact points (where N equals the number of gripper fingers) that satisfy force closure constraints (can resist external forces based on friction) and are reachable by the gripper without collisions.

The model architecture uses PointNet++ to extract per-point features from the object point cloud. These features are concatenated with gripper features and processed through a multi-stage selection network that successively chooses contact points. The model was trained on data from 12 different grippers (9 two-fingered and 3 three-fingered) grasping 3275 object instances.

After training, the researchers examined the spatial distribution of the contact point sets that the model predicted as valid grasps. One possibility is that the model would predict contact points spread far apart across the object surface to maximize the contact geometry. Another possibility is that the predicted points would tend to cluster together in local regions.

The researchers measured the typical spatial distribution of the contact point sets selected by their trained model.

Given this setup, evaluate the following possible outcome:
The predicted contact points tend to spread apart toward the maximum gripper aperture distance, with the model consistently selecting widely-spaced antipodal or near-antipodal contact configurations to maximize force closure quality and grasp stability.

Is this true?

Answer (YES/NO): NO